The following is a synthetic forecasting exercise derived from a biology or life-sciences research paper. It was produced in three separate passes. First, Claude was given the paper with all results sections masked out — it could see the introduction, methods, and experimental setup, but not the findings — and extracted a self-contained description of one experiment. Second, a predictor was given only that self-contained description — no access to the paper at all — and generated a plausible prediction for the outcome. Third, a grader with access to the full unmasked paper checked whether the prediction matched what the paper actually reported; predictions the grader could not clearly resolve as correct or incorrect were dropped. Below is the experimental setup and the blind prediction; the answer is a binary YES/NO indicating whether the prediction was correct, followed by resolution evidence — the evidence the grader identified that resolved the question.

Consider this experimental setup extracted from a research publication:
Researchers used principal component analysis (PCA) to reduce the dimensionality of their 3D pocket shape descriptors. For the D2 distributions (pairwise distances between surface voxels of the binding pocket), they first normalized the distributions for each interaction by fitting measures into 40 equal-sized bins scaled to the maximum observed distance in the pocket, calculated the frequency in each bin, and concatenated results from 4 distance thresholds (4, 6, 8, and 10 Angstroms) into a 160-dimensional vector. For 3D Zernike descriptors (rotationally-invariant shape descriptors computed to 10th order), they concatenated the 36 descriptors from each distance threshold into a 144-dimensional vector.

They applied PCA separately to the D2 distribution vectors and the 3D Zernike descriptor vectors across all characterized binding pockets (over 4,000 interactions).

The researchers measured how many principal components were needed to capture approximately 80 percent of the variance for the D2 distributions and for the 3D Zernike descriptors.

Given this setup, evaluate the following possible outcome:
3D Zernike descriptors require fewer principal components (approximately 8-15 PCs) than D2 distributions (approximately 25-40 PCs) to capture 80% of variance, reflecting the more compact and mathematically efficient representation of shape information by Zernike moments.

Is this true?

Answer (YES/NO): NO